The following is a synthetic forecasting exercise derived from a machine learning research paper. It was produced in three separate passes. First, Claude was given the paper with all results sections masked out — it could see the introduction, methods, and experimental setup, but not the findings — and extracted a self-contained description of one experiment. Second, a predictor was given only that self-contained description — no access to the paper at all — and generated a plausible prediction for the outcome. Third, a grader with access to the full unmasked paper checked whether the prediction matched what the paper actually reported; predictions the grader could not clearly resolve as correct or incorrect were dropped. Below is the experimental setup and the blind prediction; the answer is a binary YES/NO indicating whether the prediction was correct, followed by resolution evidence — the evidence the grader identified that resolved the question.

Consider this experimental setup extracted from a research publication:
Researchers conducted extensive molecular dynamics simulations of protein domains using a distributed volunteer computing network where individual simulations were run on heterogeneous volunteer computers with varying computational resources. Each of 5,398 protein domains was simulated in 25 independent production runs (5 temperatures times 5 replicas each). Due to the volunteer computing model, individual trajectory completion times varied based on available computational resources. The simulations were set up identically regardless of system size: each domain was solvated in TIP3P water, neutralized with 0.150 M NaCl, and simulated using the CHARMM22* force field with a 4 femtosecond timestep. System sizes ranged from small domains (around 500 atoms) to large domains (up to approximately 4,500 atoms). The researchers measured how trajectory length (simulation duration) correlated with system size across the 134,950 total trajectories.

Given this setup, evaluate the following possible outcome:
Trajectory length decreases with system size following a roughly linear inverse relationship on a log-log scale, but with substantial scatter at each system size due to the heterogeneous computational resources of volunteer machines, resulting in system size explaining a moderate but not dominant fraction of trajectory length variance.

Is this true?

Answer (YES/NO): NO